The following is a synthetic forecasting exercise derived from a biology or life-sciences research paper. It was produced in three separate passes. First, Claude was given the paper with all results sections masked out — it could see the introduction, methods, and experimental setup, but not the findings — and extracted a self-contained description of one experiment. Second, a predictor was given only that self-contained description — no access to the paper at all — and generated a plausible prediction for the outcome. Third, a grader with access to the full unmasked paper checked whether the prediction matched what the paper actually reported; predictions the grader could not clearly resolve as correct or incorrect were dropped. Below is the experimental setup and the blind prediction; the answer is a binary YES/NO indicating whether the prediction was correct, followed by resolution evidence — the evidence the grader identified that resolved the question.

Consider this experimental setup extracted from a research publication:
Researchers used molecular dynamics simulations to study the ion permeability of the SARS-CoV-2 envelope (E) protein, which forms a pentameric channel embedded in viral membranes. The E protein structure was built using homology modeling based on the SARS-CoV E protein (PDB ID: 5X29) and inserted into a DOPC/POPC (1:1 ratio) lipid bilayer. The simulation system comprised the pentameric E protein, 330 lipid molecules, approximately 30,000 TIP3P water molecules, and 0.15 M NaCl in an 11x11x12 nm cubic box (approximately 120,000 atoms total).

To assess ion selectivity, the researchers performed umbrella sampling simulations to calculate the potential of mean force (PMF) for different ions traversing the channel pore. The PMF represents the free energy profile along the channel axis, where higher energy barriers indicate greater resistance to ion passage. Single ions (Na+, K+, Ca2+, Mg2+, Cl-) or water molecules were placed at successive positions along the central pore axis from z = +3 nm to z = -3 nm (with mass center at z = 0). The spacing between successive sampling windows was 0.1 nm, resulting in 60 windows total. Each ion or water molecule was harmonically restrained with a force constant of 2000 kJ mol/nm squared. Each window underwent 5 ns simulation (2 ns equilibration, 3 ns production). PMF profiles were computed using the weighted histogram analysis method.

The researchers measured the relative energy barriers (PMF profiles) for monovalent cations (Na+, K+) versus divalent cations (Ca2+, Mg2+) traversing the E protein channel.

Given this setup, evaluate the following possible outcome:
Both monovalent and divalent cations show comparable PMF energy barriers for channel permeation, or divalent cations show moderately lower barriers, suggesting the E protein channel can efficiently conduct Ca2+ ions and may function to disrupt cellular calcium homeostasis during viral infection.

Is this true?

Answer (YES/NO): NO